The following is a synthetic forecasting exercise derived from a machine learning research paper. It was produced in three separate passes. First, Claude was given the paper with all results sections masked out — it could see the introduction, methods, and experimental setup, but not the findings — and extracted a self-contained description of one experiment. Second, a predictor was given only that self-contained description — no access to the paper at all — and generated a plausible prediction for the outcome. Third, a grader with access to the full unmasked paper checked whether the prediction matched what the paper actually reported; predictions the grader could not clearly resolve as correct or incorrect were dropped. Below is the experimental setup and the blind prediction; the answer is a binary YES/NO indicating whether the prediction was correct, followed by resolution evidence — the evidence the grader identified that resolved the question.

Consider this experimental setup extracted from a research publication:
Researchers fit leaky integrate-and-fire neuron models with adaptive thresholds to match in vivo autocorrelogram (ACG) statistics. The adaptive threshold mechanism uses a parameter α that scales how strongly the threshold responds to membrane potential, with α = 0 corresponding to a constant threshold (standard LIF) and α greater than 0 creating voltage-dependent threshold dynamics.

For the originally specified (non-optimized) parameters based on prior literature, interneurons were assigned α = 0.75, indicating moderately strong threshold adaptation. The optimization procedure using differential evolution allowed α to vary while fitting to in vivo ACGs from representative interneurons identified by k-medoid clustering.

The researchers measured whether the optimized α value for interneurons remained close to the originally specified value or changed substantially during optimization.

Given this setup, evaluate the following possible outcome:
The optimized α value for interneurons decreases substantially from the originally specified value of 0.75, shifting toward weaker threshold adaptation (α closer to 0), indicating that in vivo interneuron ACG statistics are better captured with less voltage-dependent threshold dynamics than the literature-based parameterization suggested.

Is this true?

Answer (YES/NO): NO